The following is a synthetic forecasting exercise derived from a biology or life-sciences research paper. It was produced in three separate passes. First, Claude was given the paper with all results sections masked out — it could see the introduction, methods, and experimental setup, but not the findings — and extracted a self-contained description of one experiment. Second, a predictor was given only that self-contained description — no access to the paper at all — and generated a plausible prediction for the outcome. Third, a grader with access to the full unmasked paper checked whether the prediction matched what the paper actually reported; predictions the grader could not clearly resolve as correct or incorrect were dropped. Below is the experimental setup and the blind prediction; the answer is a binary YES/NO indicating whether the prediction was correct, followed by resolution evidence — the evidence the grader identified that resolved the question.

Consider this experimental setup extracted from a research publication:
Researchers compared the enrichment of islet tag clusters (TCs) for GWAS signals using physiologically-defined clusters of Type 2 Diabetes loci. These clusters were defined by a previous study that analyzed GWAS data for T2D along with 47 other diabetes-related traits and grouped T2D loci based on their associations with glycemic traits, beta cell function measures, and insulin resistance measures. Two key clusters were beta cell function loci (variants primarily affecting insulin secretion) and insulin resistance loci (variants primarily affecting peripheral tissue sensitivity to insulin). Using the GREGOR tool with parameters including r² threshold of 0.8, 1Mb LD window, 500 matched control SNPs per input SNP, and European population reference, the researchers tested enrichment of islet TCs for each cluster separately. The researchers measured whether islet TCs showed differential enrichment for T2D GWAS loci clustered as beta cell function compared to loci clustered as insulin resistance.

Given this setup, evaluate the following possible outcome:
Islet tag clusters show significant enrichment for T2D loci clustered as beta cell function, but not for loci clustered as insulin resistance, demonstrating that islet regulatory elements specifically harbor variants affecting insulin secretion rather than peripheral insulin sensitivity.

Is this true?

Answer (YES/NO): YES